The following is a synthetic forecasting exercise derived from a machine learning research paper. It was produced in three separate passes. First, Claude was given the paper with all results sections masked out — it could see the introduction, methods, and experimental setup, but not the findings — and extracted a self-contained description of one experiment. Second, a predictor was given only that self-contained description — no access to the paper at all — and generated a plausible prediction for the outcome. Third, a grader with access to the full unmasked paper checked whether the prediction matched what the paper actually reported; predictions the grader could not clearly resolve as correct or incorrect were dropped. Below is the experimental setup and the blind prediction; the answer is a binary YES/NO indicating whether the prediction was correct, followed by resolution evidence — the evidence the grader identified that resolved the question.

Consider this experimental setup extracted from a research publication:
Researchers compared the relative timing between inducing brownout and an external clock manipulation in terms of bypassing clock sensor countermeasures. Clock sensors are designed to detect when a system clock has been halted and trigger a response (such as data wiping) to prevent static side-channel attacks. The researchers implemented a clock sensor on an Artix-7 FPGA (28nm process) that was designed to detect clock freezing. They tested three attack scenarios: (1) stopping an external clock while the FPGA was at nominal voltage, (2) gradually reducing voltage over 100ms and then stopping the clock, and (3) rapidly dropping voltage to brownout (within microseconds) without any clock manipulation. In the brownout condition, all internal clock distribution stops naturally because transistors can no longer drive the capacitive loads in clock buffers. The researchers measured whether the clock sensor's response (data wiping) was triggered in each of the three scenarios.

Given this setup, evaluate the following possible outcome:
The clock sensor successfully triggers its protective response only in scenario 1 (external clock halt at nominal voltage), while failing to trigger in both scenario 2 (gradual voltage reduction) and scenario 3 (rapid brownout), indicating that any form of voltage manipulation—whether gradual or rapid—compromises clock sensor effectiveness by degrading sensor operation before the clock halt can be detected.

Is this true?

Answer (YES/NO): NO